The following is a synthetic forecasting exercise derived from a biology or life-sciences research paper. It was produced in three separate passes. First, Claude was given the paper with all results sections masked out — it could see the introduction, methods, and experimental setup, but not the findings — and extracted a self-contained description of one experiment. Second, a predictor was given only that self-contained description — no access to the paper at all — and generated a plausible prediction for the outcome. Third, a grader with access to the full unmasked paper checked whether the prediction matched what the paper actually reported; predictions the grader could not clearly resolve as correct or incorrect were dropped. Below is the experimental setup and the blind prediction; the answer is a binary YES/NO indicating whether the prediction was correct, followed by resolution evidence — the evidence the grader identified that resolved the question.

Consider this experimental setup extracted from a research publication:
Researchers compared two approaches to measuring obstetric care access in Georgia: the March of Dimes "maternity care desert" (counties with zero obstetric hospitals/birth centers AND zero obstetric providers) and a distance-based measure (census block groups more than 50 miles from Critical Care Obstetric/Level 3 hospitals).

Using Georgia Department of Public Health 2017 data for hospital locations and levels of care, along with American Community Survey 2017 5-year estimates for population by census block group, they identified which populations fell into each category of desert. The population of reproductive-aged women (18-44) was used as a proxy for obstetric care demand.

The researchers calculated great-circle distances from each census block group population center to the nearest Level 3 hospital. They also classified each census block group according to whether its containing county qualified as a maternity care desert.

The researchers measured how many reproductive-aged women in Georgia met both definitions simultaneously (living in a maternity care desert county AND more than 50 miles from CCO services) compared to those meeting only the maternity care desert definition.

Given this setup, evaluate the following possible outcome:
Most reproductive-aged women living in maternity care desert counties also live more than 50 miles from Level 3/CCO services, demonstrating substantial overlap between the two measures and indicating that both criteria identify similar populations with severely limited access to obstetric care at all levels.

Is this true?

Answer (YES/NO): NO